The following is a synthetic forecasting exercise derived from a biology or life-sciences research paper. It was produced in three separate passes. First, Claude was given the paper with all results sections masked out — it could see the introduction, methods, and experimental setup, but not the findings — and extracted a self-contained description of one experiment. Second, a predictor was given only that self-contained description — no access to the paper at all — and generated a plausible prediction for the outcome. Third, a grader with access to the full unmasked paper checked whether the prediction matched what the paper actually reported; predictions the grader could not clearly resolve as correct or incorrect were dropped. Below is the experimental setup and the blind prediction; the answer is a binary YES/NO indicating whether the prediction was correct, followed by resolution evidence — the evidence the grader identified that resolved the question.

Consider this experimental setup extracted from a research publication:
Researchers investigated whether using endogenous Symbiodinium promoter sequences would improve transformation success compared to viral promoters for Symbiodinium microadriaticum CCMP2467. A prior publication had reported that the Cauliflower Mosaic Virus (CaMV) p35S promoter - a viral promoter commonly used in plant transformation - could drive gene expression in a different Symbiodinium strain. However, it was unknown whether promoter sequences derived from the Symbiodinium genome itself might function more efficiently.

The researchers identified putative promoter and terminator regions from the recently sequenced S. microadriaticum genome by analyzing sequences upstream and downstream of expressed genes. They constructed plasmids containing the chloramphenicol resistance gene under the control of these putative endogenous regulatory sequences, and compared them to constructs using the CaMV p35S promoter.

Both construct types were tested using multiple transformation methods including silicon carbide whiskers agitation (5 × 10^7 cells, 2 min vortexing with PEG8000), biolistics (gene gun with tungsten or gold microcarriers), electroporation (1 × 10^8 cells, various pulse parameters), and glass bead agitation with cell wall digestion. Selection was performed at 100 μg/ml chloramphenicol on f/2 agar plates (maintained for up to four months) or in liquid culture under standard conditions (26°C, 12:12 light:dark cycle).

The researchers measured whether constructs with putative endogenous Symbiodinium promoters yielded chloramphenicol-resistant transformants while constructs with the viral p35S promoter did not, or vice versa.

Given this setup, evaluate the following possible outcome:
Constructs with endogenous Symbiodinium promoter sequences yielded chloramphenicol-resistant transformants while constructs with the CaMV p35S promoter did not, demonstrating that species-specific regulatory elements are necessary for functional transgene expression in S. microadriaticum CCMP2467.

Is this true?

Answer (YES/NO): NO